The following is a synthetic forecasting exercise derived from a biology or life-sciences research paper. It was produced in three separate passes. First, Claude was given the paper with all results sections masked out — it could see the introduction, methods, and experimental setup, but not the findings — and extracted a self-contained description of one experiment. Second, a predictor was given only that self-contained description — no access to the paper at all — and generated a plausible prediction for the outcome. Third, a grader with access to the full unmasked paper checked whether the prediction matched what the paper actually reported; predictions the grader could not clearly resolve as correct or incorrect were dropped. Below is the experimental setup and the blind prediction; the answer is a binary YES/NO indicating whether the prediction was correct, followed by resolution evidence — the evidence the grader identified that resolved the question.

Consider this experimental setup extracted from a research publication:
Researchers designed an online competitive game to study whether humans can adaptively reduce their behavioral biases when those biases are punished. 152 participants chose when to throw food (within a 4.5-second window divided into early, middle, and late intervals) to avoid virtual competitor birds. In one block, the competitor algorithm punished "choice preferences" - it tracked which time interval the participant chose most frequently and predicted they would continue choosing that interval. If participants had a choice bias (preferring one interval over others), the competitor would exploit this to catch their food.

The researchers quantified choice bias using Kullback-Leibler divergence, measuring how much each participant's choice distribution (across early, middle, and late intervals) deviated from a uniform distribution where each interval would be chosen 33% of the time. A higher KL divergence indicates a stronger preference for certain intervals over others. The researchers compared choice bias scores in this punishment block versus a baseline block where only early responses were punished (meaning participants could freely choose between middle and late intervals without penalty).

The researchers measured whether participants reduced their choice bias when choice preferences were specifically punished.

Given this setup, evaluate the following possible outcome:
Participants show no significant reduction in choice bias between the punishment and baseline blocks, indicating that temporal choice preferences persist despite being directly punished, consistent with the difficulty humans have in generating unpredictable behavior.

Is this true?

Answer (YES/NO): NO